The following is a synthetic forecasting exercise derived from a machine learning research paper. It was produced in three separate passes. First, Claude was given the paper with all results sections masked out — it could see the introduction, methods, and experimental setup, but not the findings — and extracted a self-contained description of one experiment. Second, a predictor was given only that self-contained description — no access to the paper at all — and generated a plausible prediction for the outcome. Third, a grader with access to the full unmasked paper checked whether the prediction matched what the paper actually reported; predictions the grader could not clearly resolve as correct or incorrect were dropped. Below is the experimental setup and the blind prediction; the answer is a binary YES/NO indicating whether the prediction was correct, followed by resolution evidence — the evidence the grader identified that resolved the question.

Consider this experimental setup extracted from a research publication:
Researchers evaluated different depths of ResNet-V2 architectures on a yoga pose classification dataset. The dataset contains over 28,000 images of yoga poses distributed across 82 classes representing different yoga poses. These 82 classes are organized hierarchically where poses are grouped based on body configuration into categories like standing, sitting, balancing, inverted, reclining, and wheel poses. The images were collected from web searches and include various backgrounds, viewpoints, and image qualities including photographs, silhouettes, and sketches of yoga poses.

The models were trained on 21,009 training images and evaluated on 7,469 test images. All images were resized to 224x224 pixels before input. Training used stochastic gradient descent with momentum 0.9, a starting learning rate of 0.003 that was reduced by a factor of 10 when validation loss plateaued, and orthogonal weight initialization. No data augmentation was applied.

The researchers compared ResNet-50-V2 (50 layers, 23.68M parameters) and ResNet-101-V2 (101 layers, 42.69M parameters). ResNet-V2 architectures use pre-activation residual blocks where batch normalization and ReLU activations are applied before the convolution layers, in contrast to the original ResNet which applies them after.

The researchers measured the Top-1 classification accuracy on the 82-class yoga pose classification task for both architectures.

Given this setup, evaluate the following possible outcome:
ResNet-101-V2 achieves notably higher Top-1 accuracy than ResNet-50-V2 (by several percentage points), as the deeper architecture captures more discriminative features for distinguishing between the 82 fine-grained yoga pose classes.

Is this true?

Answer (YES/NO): NO